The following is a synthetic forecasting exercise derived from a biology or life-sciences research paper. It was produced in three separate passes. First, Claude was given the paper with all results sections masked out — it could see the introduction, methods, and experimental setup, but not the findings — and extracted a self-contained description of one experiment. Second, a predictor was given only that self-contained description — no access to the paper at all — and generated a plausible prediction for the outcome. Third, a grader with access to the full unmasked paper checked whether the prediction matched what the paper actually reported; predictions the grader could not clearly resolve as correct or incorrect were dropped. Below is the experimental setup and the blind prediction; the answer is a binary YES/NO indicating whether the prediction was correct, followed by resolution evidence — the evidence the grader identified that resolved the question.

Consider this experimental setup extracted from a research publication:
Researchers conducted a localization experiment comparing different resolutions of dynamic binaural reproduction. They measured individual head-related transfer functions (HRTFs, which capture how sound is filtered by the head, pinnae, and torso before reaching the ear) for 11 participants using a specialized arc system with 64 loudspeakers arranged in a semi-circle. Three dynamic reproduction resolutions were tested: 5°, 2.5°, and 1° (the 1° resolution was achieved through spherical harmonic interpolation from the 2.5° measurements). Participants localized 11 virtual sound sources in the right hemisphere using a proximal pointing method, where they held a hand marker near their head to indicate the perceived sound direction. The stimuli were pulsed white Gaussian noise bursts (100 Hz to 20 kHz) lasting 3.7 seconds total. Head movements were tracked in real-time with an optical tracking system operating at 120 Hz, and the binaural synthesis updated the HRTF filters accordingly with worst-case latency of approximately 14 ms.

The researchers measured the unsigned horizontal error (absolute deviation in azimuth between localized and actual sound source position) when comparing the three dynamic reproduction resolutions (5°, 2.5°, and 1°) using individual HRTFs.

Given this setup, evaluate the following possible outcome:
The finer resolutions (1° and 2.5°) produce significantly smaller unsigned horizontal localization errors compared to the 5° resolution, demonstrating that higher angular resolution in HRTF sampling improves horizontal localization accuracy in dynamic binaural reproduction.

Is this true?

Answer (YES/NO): NO